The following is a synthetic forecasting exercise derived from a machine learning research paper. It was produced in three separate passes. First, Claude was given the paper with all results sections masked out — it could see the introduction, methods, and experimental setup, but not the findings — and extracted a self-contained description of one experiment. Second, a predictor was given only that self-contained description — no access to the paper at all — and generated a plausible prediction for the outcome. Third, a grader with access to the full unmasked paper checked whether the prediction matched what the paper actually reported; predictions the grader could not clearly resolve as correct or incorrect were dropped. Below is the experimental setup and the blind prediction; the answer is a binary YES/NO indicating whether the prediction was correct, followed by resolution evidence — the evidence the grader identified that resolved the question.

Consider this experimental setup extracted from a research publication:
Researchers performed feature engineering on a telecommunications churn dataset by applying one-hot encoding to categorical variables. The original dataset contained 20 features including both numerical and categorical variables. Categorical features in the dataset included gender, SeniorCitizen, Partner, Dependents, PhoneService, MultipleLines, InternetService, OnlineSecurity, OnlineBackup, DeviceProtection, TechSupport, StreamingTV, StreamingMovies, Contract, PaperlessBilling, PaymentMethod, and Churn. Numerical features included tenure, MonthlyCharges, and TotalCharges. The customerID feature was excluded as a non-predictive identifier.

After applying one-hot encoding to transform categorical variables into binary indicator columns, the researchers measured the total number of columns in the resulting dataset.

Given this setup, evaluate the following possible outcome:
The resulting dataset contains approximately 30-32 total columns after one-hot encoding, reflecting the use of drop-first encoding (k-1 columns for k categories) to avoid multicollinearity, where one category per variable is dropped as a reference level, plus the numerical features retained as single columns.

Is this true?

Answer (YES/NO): NO